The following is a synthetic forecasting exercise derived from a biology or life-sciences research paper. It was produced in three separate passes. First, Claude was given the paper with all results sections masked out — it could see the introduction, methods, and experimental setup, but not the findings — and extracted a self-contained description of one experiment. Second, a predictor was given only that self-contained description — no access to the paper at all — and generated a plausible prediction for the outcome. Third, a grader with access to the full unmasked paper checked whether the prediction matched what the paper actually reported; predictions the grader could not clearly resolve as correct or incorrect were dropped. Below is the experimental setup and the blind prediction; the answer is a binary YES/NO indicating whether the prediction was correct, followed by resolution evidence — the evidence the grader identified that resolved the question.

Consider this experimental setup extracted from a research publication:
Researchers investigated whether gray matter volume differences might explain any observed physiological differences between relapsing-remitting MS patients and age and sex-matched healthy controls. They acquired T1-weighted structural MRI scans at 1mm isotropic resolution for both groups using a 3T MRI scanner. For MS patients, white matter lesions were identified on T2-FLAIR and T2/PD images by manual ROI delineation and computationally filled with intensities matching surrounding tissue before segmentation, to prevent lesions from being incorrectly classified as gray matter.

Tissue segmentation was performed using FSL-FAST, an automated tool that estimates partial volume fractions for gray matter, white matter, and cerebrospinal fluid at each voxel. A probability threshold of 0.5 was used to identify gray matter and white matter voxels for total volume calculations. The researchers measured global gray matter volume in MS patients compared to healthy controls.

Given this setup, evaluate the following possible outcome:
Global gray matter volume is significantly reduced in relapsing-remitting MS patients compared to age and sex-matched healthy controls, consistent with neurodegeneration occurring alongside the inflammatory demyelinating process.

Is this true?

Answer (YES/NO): NO